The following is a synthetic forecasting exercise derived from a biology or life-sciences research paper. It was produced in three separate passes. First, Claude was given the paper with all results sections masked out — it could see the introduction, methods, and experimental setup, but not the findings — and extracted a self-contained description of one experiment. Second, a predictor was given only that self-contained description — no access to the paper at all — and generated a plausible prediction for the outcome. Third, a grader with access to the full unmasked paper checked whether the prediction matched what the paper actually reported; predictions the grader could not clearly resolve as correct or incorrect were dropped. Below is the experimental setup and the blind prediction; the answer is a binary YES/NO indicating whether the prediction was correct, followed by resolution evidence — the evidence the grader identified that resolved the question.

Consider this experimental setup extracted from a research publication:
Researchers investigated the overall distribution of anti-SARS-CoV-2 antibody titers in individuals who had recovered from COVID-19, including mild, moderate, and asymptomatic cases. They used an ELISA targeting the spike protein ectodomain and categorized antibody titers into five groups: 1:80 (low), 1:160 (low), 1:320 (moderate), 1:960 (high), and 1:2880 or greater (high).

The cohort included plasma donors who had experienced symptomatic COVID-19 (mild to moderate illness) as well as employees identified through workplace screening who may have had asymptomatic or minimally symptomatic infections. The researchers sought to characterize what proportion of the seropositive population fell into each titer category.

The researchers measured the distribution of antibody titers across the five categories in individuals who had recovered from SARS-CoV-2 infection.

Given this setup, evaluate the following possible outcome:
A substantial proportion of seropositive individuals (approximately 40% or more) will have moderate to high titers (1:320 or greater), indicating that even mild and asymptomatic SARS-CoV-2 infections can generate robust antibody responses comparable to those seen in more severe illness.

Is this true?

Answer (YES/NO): YES